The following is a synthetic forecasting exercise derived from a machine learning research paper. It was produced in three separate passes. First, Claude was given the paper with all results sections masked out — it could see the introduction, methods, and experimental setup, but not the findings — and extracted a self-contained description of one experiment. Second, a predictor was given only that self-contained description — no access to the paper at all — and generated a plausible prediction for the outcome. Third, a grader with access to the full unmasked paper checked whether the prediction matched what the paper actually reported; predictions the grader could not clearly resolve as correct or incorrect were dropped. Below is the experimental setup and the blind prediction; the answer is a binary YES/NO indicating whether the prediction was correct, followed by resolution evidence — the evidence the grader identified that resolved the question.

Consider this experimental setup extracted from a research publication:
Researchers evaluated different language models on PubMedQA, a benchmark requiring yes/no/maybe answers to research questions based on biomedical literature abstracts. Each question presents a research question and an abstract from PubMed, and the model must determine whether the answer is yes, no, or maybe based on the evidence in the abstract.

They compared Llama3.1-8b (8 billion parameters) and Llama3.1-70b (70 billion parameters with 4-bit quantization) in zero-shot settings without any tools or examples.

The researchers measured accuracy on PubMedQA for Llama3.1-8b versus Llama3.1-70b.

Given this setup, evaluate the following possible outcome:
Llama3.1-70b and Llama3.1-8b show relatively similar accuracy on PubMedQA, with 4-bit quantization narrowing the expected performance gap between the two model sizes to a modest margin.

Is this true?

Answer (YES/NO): NO